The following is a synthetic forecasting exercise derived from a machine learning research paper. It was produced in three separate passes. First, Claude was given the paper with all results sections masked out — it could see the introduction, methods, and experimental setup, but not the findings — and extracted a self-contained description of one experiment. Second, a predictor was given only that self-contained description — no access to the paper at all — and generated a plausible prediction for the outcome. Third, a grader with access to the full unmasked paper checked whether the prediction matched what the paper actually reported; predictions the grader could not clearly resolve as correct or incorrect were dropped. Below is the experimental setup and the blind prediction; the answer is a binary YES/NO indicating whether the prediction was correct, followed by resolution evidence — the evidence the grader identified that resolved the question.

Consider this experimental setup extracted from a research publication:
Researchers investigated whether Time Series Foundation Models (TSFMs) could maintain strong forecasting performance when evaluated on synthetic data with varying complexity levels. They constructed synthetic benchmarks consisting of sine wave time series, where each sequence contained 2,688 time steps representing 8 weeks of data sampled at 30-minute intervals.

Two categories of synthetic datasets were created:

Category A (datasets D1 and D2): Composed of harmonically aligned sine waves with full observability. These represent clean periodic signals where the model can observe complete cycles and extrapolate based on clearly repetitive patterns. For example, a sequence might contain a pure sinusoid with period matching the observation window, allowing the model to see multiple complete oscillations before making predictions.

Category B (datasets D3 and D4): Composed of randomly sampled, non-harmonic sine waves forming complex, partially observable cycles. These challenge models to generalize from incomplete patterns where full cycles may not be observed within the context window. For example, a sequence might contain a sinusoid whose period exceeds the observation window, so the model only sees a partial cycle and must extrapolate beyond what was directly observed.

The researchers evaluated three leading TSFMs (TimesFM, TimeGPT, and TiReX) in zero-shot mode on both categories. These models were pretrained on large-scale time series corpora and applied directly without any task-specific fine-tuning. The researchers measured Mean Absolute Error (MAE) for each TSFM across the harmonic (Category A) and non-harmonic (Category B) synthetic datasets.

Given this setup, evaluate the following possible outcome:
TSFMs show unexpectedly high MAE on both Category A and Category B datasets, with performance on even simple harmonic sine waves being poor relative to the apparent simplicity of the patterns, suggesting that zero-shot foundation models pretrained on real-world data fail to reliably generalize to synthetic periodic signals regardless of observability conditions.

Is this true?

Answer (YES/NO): NO